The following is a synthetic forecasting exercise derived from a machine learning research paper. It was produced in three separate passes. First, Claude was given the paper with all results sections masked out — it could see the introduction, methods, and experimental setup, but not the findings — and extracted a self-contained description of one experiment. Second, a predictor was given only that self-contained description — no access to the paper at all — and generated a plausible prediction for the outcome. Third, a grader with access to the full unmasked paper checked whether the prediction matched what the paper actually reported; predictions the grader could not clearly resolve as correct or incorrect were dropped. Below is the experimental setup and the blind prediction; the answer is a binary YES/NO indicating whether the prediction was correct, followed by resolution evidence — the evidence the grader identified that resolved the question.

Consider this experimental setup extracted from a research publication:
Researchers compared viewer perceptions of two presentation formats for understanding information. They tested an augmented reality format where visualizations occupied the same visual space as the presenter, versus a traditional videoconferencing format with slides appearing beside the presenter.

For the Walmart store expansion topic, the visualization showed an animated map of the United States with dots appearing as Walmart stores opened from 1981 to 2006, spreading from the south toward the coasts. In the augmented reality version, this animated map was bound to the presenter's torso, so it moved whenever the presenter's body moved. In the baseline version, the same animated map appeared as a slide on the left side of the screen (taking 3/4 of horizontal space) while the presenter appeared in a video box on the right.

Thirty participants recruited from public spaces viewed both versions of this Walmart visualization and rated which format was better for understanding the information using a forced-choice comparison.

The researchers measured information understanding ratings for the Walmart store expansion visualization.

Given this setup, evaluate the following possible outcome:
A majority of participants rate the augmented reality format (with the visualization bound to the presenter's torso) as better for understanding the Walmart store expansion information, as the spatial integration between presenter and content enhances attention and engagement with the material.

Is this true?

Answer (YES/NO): NO